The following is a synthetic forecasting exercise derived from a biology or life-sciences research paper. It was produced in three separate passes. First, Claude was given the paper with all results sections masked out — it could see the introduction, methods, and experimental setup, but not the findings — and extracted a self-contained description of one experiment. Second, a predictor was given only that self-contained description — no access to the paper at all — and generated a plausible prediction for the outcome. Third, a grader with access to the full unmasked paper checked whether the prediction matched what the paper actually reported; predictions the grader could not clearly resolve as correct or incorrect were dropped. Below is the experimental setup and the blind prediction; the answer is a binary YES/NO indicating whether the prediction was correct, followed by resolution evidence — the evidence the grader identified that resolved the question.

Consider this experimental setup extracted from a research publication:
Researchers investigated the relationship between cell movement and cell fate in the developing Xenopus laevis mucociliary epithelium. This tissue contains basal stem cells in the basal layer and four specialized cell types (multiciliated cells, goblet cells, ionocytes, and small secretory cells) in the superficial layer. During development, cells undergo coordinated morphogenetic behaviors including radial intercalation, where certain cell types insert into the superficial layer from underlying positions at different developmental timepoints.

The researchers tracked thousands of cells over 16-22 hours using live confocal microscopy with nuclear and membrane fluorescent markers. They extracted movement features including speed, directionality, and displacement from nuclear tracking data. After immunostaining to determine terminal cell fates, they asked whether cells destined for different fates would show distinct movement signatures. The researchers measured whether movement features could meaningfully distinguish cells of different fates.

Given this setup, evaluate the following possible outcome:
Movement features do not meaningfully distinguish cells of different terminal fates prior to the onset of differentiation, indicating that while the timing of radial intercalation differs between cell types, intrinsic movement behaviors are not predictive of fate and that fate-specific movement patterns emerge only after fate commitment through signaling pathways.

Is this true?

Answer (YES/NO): NO